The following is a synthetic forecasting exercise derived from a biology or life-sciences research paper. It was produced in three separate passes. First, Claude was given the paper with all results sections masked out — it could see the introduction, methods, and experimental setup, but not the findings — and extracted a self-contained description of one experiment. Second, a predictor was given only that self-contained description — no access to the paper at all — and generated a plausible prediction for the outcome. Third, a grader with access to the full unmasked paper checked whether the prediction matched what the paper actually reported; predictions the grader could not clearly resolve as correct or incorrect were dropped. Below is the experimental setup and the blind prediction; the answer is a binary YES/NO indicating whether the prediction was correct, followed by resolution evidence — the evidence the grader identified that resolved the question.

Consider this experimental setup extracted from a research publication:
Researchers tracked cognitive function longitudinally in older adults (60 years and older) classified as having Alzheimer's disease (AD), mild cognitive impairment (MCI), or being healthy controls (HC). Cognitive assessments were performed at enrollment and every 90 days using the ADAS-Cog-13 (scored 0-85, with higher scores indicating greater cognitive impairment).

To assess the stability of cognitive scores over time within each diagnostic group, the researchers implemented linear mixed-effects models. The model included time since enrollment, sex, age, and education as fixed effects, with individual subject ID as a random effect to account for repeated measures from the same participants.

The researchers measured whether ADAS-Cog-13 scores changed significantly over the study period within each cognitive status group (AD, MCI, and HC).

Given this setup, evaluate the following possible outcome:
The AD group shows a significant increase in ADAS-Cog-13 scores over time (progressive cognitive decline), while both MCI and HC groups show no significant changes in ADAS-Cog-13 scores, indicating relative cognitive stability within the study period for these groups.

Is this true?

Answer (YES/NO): NO